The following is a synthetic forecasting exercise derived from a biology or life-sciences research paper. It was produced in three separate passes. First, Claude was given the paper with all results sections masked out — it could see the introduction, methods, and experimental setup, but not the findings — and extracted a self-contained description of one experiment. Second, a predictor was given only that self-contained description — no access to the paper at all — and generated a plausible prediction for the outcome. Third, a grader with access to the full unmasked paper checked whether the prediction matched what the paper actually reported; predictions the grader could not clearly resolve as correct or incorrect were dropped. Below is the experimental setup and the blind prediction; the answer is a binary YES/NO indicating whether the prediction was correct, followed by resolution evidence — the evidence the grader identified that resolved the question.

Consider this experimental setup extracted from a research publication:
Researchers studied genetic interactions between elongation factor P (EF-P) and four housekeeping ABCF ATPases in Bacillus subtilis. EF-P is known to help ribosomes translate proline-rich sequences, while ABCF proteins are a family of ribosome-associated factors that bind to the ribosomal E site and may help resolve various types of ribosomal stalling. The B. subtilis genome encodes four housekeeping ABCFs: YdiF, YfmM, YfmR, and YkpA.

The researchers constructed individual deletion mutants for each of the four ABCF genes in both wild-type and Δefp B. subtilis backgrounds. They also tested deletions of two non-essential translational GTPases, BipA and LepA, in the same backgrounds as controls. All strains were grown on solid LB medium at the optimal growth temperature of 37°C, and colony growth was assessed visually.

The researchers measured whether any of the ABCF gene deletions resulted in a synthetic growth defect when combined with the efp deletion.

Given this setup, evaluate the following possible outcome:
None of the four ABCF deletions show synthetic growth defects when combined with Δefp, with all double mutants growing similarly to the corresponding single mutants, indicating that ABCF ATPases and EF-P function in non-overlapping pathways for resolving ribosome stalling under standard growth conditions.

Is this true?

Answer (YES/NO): NO